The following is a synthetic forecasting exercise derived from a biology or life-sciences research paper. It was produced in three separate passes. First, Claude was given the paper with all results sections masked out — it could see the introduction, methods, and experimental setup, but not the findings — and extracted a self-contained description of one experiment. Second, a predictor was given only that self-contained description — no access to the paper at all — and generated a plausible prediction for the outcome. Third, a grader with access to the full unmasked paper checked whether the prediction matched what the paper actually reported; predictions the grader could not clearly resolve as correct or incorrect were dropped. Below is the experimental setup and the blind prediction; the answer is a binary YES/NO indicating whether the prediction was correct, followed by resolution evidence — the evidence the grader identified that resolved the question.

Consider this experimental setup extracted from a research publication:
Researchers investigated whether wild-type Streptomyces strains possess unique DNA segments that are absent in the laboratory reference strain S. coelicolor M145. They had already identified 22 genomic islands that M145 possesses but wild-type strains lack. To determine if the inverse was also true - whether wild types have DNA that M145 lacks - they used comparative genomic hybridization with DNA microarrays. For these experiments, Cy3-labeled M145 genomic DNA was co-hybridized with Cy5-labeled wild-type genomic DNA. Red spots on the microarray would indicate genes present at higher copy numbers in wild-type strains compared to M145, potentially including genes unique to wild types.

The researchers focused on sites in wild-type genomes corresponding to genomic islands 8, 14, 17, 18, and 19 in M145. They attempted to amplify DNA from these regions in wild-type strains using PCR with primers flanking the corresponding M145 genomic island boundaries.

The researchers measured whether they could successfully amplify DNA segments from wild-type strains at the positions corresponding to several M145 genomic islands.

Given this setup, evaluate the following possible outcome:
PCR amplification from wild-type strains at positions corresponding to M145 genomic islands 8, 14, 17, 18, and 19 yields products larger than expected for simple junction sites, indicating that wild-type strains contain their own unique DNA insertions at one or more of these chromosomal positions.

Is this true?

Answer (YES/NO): NO